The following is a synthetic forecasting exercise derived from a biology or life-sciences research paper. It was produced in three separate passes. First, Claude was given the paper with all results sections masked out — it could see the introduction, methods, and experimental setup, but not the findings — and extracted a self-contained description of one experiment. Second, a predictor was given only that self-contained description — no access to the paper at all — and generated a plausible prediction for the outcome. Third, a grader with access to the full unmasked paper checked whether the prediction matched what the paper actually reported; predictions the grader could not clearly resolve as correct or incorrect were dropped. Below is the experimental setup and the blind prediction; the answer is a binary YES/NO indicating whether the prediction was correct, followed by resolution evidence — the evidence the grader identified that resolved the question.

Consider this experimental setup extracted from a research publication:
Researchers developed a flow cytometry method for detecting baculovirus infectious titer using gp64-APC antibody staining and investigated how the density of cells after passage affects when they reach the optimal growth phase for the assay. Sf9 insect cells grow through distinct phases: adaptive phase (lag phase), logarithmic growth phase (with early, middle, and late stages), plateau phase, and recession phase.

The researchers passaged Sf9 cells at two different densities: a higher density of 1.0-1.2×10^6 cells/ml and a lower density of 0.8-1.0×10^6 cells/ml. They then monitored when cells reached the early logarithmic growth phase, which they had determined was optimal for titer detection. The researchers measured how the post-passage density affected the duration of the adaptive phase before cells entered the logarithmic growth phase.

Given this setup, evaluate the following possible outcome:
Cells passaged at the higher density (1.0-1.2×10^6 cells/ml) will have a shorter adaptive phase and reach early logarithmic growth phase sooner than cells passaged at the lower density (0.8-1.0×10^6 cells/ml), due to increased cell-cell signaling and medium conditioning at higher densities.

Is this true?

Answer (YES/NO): YES